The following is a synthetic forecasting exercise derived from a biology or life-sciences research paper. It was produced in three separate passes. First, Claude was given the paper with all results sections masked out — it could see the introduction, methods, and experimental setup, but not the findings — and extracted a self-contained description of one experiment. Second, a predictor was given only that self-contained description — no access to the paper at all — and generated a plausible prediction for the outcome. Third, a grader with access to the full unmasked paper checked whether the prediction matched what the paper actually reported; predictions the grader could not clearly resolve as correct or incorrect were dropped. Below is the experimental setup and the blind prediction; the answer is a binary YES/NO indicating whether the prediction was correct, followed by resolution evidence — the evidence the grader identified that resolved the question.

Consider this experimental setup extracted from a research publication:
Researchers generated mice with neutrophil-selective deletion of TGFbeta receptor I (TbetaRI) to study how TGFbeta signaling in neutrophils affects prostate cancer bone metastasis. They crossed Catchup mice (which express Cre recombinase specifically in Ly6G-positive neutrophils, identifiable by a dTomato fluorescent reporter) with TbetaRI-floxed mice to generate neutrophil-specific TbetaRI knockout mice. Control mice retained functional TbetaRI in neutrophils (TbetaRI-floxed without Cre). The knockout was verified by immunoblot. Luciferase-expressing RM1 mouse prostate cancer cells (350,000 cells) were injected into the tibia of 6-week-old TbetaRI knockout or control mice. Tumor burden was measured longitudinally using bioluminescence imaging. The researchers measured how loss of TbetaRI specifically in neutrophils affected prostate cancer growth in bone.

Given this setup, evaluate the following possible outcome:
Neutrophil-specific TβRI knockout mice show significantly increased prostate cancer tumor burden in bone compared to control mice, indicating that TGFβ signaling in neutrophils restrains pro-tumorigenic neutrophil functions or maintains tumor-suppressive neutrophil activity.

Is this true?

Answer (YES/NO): NO